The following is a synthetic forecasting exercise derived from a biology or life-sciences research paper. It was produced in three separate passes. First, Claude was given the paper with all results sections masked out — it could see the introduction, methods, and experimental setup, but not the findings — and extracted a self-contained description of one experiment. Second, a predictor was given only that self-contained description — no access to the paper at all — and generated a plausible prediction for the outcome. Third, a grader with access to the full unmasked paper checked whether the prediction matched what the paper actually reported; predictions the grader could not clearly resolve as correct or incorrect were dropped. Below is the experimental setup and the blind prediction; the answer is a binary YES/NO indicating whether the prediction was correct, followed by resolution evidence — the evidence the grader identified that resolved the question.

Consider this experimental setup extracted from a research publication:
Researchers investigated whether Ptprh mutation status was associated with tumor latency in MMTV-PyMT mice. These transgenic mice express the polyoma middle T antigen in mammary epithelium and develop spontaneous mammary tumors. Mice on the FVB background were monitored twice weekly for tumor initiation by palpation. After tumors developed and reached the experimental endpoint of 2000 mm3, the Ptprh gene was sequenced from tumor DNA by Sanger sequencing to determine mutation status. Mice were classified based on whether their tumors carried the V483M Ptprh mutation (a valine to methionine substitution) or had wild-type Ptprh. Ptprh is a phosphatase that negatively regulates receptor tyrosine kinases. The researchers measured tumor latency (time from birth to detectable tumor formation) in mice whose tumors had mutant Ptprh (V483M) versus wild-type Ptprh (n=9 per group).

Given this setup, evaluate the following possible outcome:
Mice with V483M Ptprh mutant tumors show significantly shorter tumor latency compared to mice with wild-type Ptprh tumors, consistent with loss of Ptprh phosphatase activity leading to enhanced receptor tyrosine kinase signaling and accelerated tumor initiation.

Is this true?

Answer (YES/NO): YES